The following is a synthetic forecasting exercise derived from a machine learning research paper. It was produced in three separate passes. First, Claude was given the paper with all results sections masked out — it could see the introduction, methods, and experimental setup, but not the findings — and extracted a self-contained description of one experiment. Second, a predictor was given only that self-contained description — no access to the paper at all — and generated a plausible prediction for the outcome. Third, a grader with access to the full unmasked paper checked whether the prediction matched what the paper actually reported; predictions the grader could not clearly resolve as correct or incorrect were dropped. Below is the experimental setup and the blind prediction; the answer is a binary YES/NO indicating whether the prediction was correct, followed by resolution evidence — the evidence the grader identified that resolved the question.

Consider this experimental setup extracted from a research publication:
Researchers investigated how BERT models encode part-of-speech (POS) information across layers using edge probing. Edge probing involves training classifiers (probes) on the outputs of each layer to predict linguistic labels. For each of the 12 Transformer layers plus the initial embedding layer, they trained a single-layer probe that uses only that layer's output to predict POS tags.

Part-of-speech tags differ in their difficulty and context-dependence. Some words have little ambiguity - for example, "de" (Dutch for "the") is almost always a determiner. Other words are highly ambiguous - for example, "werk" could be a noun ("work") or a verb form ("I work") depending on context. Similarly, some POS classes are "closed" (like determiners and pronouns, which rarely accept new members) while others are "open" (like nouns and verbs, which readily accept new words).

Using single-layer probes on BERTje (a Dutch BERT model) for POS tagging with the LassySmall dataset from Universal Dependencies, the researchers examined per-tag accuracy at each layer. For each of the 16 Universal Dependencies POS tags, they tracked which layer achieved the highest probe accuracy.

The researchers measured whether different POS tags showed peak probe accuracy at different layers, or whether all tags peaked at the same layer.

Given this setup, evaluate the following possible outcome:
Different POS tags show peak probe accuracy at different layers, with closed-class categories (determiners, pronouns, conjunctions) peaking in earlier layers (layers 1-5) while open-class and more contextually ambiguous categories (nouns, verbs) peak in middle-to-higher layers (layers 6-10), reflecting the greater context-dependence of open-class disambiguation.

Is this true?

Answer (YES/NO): NO